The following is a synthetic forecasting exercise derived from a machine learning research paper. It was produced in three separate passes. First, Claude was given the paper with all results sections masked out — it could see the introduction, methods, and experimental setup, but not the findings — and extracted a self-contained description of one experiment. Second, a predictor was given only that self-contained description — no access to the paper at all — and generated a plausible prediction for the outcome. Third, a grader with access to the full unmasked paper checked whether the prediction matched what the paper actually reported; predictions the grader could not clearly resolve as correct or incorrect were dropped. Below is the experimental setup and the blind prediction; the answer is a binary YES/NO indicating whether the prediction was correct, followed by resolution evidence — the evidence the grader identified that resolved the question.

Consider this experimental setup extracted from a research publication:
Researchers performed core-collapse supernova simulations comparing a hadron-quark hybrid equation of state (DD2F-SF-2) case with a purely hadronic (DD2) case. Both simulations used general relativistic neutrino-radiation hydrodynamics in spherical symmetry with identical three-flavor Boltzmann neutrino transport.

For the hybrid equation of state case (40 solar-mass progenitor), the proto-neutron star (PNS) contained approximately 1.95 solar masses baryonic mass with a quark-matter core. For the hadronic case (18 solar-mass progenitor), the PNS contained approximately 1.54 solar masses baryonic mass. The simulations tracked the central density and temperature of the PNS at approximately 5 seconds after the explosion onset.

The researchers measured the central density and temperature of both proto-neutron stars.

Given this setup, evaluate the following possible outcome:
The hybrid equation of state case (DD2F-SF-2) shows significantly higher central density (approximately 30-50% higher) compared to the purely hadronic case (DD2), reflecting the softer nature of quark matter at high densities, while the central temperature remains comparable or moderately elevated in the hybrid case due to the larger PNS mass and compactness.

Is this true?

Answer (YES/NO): NO